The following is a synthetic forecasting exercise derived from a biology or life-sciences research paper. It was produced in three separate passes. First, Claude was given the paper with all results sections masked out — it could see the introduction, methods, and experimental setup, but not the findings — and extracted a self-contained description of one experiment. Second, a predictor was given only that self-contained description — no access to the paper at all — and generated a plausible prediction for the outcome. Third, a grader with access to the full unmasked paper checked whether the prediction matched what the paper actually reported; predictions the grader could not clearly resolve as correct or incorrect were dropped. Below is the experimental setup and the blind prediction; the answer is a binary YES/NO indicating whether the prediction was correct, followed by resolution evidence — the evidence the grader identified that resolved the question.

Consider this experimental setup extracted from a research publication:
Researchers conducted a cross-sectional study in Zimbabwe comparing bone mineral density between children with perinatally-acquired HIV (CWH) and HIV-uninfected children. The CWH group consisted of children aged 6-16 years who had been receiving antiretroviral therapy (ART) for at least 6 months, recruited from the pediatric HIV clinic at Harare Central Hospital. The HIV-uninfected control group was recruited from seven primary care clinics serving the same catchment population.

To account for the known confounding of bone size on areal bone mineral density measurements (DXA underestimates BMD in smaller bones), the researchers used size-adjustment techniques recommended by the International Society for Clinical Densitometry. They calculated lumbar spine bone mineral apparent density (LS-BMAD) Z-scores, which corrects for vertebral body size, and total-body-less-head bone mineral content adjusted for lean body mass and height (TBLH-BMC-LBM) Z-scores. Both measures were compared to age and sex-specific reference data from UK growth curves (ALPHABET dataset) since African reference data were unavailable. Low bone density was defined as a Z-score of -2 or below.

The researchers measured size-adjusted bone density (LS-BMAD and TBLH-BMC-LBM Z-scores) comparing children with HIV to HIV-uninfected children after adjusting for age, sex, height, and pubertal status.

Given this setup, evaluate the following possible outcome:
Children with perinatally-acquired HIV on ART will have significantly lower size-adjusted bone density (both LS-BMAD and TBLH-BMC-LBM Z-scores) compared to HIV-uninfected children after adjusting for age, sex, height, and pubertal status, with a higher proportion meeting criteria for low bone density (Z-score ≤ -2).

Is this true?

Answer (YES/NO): NO